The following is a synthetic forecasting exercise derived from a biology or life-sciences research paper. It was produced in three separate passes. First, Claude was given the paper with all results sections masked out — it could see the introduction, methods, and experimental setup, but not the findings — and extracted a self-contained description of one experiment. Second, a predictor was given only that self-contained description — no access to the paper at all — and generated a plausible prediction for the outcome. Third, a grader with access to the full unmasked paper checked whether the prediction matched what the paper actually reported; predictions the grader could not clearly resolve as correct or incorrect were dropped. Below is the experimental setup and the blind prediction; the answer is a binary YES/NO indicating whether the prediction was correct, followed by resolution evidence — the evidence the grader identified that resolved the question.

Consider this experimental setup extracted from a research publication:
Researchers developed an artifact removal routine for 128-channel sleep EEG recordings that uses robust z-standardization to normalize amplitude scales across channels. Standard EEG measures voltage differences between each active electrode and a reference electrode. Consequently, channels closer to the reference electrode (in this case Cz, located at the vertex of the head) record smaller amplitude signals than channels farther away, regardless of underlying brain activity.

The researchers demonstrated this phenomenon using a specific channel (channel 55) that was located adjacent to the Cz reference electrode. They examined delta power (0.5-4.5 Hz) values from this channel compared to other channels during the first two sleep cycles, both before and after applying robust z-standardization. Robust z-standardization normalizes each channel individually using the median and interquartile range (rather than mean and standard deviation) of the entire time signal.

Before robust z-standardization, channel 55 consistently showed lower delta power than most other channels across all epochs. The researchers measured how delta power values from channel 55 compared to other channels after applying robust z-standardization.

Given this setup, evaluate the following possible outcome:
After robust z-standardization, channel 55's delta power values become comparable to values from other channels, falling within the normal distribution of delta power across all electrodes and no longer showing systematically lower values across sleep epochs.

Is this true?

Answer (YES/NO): YES